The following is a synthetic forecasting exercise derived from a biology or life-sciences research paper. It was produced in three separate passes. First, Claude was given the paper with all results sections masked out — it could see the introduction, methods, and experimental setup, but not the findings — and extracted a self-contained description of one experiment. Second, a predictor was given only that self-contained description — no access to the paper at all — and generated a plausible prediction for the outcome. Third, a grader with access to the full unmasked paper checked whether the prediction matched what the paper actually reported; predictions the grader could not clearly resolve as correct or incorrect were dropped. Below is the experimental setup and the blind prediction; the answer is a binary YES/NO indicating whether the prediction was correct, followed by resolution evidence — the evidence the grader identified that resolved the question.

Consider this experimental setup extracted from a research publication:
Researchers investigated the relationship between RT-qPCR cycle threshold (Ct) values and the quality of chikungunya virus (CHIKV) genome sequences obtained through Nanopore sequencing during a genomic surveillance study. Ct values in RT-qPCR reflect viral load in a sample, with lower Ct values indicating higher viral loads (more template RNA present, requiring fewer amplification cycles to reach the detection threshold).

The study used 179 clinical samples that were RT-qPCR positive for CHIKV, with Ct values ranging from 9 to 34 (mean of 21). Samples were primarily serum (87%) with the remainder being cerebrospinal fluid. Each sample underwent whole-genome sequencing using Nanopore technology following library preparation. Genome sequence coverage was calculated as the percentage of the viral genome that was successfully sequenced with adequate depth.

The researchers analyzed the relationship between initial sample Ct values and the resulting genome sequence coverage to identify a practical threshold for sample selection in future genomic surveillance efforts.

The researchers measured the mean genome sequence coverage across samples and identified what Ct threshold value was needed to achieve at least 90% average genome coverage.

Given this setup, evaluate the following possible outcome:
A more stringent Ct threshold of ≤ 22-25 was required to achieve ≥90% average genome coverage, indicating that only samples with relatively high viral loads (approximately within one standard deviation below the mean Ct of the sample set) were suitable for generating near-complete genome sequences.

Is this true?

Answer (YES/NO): NO